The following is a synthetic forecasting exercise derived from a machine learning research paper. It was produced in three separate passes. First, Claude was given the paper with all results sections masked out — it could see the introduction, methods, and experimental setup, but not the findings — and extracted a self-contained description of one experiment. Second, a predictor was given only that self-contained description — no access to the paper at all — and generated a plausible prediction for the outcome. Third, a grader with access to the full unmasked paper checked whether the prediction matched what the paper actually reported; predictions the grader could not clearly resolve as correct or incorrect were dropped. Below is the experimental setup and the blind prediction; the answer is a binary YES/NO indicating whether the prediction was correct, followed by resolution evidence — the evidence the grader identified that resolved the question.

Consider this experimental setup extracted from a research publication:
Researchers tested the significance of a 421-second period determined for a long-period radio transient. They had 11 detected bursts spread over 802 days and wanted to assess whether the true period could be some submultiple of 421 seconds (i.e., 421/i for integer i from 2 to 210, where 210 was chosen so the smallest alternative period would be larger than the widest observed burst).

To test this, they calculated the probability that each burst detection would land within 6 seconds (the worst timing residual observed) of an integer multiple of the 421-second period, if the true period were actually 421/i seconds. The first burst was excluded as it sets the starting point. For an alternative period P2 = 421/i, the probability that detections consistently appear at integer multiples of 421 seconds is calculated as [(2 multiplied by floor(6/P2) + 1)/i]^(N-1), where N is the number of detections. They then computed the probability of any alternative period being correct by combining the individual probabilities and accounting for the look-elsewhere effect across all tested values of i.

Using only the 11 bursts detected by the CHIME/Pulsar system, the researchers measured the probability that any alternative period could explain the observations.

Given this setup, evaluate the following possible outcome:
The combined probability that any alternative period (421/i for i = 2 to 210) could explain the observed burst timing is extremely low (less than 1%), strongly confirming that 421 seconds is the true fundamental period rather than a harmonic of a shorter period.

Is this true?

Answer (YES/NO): YES